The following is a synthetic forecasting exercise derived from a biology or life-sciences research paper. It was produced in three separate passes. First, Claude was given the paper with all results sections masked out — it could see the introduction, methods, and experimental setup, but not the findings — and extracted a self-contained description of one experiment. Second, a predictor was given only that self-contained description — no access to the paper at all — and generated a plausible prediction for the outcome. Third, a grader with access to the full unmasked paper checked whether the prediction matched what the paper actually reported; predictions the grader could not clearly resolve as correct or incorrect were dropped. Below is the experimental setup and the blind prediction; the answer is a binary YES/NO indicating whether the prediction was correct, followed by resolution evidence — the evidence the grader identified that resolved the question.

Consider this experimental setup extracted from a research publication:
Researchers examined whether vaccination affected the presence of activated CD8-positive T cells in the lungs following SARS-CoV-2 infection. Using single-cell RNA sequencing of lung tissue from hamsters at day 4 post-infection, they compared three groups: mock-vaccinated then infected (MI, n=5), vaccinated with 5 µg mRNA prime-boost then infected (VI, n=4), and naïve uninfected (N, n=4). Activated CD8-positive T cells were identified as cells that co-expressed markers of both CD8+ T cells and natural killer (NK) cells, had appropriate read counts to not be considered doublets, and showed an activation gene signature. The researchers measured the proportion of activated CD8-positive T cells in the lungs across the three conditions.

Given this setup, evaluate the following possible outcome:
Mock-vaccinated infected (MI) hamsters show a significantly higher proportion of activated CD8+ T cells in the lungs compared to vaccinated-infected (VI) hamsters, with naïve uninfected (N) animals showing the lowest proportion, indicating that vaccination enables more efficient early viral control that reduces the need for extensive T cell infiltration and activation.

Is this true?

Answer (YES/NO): NO